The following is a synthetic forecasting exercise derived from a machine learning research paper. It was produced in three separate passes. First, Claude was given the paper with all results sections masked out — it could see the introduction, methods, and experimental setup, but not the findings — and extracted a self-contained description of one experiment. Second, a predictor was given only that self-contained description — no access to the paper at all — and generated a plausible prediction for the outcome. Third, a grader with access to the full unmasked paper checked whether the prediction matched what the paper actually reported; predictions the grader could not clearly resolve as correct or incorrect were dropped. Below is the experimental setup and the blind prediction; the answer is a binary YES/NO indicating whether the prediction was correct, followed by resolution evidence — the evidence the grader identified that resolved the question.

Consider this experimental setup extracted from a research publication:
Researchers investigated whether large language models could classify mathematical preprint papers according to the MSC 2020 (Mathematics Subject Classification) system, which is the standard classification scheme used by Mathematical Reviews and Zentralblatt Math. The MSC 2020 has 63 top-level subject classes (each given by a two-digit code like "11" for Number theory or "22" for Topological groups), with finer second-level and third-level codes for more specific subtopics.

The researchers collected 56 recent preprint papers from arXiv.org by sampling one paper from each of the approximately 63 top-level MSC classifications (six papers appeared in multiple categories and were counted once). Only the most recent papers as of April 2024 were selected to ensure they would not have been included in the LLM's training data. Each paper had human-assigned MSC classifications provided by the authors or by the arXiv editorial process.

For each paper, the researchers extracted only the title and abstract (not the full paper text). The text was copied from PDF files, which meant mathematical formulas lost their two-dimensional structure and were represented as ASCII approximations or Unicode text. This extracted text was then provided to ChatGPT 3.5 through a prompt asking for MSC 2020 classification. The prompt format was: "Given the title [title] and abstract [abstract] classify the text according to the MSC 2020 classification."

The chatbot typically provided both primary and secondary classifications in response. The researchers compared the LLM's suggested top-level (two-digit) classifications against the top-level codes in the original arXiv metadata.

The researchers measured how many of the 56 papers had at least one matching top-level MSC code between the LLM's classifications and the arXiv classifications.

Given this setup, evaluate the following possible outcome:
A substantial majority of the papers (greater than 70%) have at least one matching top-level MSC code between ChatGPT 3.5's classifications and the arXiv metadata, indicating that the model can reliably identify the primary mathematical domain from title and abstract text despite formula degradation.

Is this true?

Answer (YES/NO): NO